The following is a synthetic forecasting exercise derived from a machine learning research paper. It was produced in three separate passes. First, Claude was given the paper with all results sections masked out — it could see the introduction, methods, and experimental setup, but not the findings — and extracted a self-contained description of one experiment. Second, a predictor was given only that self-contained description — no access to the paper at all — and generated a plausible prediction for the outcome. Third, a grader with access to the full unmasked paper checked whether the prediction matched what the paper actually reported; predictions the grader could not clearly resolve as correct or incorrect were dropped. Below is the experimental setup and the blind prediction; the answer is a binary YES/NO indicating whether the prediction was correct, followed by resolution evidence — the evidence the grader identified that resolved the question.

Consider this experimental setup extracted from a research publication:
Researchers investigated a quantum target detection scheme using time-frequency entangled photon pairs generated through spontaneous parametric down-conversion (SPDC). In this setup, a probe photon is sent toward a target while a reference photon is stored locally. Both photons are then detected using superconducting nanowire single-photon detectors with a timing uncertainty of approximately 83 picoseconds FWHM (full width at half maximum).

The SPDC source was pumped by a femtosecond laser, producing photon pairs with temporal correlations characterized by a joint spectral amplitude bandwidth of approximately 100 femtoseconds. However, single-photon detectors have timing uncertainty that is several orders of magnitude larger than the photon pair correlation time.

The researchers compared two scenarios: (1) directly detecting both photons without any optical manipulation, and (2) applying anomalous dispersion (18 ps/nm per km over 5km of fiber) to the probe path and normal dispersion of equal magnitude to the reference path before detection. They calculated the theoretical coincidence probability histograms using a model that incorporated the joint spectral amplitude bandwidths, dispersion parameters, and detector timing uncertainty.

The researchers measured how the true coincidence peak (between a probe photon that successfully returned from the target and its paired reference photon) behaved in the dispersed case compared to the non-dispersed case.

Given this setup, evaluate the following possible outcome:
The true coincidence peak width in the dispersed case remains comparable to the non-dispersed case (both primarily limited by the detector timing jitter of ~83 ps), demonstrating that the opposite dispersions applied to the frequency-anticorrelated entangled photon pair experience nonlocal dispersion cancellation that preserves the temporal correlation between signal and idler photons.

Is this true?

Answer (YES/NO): YES